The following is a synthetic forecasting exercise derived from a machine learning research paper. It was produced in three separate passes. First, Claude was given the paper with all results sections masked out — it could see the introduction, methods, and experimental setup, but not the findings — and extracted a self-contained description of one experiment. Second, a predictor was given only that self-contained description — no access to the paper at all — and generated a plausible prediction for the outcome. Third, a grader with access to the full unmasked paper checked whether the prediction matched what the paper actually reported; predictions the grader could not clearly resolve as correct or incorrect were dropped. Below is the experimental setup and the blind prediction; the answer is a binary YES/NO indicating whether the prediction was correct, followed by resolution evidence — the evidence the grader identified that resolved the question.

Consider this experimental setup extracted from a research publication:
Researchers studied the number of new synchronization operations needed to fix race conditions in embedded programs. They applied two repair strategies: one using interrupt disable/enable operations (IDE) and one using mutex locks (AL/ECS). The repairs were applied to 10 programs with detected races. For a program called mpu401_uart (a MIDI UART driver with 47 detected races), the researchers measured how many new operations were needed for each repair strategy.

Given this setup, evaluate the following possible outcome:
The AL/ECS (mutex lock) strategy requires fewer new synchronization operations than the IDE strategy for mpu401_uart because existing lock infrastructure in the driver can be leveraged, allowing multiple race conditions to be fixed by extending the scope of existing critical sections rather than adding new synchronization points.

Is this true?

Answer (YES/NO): NO